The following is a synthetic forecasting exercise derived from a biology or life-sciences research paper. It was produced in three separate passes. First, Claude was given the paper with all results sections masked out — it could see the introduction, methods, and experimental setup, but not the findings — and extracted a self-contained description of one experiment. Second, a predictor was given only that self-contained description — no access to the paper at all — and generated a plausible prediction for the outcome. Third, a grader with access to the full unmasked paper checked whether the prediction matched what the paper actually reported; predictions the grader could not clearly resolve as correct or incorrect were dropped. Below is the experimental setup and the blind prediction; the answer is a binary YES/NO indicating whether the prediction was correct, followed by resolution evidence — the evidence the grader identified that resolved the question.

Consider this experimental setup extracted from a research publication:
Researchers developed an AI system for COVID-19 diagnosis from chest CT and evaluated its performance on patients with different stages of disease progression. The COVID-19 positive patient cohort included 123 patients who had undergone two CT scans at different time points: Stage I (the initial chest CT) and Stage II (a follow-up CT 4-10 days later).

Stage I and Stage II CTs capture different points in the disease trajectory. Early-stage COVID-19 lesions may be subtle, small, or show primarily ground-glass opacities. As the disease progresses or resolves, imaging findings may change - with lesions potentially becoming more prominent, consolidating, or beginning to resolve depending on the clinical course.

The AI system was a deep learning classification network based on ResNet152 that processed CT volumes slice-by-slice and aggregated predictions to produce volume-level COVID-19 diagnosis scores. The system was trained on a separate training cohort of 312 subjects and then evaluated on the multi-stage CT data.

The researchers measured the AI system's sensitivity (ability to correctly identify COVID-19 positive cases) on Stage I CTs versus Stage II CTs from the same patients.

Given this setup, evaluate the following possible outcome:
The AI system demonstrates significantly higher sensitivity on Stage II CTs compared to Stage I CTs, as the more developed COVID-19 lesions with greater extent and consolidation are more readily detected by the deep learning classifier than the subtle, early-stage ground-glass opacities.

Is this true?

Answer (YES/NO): NO